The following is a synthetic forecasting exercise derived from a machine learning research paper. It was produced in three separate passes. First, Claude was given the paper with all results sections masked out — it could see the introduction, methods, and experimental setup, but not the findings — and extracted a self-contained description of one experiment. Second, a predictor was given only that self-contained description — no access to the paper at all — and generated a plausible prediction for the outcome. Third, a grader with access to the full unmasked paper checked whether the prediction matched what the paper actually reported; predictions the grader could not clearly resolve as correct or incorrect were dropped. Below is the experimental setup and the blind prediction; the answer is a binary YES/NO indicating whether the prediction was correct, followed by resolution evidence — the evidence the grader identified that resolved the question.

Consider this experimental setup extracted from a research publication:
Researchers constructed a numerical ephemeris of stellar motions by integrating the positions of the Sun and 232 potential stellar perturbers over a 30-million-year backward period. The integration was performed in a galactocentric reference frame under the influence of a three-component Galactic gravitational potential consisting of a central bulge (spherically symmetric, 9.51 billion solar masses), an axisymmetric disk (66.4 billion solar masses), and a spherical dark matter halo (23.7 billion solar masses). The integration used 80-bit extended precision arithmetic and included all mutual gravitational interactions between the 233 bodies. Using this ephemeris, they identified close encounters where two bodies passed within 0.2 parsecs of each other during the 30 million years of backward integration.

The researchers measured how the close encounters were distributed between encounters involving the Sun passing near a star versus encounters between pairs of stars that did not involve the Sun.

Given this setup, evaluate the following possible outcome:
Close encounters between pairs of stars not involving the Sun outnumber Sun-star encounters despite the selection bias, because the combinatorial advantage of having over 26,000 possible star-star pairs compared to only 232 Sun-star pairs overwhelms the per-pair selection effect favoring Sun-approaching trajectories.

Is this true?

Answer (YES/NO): YES